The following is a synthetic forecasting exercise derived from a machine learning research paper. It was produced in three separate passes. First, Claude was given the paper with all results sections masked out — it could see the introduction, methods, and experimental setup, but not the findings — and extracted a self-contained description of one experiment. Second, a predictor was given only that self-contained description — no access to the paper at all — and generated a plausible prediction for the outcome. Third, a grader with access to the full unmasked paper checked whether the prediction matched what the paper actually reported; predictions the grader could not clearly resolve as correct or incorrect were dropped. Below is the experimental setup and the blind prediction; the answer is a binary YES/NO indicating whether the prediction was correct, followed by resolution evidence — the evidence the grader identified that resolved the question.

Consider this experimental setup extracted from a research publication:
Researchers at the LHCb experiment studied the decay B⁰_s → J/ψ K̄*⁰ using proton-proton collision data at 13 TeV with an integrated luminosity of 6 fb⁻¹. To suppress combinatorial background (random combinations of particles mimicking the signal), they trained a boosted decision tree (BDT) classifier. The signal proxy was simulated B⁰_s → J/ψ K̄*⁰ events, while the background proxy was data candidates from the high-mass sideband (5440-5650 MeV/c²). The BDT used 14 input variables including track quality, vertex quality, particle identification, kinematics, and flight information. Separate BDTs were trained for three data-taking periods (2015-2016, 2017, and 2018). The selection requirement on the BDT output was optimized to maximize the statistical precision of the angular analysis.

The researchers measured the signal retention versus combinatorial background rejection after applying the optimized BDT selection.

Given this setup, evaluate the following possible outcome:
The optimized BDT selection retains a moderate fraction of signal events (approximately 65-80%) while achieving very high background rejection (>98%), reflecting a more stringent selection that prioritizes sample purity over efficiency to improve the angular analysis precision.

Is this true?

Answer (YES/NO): NO